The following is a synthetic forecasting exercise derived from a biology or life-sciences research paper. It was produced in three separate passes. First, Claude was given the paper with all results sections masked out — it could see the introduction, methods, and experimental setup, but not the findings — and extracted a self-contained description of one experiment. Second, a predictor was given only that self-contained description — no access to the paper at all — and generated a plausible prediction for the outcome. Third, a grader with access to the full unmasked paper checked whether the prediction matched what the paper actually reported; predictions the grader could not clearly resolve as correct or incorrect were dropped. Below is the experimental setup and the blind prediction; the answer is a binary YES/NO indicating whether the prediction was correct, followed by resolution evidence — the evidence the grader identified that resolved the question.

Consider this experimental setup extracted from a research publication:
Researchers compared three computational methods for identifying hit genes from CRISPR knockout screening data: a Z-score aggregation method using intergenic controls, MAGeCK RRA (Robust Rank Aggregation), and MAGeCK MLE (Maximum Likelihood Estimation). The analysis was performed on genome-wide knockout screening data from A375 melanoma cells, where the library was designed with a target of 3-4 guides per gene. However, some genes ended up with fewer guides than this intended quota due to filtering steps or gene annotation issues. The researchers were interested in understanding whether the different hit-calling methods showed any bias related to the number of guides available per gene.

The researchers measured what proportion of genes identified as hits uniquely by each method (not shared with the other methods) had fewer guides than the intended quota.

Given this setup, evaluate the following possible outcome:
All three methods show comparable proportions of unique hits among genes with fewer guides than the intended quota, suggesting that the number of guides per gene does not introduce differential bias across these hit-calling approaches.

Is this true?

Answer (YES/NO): NO